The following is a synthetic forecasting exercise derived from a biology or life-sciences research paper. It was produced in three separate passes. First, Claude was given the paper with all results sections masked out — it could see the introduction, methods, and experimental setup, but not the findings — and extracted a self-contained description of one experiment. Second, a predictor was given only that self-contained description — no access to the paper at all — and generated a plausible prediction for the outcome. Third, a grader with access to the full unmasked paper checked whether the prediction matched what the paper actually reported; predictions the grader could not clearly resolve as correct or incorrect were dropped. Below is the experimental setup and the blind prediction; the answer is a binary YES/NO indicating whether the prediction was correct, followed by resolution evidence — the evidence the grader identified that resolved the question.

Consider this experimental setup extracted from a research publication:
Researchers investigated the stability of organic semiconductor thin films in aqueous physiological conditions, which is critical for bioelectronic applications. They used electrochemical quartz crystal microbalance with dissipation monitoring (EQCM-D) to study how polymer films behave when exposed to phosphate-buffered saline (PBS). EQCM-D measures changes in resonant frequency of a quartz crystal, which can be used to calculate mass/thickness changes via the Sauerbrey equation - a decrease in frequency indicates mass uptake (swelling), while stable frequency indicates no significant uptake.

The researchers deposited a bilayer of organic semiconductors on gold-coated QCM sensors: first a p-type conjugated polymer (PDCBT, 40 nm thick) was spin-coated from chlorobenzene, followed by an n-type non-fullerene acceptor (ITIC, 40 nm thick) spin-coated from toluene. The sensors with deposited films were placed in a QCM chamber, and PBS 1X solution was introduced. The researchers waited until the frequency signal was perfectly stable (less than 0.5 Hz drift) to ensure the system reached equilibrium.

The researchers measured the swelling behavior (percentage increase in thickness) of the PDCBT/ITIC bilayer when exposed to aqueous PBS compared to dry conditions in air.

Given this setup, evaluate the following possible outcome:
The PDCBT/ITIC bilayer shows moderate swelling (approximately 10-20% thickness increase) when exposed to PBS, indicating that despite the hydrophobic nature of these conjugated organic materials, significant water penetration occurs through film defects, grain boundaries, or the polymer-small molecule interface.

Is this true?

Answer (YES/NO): NO